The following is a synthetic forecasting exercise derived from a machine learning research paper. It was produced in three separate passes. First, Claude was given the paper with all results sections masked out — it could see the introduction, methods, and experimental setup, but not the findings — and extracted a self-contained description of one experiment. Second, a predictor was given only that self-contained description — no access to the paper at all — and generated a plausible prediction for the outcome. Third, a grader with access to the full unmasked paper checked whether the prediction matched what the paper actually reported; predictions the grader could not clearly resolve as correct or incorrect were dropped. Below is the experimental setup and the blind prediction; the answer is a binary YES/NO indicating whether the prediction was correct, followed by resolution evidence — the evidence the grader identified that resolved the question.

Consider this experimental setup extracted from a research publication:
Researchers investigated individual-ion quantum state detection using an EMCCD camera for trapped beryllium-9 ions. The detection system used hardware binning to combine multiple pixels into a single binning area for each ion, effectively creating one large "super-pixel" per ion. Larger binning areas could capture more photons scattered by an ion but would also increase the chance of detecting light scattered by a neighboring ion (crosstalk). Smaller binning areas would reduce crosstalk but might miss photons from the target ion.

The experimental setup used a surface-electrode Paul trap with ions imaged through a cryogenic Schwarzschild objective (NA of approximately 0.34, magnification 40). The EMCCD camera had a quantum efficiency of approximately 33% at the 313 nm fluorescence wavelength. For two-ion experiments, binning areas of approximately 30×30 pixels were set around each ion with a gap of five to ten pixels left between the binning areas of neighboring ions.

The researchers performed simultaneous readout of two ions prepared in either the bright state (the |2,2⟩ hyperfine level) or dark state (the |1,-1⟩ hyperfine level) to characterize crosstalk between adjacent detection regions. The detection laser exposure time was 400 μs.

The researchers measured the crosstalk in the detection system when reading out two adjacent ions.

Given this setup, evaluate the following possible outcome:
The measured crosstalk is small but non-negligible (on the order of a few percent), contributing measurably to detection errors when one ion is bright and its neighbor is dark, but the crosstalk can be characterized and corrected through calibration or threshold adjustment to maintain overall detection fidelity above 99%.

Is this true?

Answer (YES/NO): NO